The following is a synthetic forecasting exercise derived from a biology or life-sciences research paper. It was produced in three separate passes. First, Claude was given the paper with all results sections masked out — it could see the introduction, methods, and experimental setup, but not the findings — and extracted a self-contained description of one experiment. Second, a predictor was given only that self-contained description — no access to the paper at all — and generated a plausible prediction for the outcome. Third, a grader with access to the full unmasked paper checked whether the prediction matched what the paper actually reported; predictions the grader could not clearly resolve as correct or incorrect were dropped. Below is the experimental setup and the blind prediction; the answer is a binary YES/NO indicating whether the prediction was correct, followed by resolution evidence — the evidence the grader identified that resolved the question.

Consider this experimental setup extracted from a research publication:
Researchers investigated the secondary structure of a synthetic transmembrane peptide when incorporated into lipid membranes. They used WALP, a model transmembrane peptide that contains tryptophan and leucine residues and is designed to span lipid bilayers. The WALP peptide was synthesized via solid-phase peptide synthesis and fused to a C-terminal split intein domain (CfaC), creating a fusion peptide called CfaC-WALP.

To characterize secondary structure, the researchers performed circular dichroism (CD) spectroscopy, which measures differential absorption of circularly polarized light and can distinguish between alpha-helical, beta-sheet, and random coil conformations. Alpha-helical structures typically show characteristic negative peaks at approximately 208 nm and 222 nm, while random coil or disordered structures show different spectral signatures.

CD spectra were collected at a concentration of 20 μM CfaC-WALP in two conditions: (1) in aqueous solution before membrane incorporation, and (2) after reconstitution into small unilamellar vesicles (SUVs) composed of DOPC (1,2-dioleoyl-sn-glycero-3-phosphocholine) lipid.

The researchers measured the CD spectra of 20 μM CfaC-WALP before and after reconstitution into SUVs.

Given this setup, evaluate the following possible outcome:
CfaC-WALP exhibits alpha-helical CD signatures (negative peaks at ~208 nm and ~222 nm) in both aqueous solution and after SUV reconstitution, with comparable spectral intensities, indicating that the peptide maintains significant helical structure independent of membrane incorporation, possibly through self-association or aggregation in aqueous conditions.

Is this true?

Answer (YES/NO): NO